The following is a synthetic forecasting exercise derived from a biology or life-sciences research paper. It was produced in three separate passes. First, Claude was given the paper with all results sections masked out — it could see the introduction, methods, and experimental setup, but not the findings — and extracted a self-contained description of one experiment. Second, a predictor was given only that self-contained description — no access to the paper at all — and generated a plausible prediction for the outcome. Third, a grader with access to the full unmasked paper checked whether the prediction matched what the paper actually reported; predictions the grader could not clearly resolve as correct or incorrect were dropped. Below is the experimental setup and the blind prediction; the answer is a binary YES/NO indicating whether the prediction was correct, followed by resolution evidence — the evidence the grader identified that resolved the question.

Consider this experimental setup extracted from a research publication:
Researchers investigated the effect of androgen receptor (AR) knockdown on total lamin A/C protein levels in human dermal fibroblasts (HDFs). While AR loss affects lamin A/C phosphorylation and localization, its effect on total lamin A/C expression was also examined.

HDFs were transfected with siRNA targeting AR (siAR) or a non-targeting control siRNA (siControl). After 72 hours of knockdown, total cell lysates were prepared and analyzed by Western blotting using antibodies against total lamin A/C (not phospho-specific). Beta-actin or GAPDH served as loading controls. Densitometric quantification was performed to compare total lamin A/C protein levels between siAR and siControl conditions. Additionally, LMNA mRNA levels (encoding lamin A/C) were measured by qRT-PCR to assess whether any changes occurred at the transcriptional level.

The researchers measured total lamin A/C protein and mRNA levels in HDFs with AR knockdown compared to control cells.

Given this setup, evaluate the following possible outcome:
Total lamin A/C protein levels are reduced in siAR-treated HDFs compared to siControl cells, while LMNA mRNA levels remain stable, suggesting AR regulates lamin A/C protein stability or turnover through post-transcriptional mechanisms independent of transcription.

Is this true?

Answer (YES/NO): NO